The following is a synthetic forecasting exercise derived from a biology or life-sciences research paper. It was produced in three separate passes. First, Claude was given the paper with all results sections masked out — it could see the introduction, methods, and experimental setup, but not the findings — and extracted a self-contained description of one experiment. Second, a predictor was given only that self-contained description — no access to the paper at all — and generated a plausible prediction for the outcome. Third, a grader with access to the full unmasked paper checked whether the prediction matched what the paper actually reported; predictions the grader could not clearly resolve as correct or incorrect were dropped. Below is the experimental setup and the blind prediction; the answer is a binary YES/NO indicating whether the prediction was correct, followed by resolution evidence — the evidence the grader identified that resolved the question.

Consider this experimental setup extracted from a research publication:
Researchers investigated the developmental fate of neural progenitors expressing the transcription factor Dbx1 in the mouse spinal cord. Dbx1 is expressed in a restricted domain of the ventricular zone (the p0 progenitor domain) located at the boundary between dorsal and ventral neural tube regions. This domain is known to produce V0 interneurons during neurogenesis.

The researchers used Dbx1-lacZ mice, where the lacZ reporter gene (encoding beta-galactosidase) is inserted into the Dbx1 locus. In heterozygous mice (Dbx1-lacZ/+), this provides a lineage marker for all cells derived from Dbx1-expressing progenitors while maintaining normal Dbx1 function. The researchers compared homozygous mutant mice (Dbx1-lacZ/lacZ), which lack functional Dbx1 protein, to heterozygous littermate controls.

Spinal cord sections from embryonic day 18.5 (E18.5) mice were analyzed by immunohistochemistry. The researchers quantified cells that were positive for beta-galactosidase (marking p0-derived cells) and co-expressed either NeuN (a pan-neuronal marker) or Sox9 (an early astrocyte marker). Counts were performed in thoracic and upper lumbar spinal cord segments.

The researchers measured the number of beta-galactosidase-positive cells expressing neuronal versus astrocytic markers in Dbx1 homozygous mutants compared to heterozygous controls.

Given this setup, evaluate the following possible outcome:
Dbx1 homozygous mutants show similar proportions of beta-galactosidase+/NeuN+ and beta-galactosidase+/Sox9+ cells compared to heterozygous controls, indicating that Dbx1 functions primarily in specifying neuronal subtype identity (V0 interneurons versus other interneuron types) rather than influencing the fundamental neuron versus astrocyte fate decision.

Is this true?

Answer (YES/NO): NO